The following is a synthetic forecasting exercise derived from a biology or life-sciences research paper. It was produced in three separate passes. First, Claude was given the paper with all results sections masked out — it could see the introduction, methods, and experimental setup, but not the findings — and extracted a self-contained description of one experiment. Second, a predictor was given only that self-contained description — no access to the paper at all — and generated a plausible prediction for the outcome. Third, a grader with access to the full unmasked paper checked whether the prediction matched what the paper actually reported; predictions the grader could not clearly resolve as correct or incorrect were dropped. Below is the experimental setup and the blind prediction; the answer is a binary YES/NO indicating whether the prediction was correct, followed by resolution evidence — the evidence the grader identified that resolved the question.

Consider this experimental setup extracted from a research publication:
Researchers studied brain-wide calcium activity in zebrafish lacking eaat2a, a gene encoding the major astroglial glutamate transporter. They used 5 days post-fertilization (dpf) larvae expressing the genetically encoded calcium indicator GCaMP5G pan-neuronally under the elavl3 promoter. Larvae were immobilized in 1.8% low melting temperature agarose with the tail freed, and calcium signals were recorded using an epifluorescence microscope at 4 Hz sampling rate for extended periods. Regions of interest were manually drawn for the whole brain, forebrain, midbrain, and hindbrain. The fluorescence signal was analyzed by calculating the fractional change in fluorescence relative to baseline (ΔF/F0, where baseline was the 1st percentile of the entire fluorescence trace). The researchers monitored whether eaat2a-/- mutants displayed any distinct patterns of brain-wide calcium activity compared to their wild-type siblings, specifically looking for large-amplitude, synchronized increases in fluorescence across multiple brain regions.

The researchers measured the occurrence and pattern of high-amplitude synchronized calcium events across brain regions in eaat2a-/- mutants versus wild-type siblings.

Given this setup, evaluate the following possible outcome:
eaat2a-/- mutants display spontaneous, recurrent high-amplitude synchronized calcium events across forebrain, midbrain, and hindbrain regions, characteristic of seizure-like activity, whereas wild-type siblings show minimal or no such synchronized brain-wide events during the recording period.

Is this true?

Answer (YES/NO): YES